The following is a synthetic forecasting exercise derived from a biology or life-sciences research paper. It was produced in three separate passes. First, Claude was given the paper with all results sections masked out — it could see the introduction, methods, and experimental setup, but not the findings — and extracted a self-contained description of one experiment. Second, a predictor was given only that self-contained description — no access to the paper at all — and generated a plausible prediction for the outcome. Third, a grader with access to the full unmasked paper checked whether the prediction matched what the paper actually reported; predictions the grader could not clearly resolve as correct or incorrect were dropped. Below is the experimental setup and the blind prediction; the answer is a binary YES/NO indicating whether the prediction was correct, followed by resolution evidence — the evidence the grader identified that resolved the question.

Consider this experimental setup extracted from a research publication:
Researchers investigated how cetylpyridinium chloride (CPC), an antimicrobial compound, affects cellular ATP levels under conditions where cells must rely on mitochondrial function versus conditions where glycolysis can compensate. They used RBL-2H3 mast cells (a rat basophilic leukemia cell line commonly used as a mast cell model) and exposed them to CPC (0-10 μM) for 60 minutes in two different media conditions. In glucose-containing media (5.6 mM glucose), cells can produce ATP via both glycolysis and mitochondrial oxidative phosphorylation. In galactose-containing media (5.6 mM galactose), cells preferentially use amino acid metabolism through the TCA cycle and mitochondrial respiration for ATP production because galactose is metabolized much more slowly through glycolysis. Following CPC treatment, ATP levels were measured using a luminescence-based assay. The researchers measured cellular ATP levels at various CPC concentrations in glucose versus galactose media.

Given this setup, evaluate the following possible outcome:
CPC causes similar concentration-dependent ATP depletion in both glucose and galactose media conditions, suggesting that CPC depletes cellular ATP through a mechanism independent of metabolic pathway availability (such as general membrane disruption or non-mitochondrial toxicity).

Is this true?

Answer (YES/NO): NO